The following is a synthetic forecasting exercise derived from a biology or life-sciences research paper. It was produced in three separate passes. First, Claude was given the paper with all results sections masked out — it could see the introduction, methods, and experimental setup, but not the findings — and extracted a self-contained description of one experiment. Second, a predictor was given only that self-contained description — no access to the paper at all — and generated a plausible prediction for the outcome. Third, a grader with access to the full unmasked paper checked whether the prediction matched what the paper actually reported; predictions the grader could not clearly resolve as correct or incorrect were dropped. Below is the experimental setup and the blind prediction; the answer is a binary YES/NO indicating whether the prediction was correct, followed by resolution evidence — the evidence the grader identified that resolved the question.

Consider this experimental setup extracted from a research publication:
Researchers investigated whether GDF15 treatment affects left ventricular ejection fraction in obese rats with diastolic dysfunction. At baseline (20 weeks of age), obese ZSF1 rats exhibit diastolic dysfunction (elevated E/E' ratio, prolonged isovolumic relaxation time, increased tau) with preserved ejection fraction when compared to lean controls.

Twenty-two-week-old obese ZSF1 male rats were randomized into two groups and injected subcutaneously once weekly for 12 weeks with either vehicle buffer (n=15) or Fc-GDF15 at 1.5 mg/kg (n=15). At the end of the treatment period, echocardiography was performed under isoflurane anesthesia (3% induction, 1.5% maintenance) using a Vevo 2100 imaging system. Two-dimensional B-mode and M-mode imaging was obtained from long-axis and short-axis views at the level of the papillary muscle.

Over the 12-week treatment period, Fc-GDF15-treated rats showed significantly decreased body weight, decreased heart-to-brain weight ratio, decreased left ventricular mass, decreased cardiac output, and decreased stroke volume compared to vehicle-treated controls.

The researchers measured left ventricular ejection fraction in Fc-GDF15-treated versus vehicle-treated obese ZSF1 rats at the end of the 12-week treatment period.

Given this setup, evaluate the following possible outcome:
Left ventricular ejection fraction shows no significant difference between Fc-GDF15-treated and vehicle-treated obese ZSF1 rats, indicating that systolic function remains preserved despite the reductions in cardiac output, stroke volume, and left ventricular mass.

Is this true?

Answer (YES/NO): NO